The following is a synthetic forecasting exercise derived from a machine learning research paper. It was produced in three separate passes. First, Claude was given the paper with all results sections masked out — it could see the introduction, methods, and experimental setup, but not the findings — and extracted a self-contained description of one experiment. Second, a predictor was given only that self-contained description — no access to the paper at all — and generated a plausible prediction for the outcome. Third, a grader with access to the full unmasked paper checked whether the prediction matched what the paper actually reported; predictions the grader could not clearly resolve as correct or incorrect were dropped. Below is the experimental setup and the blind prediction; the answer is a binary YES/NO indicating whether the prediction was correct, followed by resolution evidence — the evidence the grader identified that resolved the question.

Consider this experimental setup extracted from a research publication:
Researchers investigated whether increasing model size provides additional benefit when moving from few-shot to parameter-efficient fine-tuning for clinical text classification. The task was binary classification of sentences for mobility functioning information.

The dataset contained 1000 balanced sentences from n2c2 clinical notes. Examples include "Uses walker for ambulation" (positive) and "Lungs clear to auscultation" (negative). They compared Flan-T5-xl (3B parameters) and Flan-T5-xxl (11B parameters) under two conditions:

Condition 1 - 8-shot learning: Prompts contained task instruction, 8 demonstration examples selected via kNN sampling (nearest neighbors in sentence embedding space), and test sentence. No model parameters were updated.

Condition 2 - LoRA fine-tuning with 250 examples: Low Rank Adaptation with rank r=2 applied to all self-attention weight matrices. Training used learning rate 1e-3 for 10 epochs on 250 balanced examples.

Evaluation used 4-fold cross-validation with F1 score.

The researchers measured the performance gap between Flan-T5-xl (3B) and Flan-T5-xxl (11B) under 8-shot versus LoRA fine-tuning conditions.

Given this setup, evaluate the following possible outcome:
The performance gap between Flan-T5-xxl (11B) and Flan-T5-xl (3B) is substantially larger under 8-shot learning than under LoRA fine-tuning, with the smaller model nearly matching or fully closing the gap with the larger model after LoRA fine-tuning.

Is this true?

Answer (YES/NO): YES